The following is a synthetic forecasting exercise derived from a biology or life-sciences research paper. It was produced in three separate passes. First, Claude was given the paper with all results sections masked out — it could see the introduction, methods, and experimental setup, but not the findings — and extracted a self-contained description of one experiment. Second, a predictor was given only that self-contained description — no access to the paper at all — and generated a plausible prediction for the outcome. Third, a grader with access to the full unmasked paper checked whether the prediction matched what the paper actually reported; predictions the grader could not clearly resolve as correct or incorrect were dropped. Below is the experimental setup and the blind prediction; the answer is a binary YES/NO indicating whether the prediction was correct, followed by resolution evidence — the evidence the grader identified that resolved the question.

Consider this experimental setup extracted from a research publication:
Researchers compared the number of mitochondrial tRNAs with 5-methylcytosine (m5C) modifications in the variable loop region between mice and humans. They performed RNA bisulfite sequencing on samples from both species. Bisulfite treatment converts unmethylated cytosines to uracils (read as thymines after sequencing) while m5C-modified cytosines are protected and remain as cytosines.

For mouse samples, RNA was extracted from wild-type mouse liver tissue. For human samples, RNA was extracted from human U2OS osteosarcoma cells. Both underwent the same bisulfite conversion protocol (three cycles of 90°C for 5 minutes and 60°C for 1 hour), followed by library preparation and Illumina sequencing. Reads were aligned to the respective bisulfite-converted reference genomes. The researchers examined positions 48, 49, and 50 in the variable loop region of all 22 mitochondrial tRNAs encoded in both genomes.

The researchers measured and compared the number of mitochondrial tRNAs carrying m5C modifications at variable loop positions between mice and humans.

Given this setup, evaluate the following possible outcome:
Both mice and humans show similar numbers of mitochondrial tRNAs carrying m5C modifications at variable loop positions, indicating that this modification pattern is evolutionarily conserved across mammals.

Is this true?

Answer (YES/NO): NO